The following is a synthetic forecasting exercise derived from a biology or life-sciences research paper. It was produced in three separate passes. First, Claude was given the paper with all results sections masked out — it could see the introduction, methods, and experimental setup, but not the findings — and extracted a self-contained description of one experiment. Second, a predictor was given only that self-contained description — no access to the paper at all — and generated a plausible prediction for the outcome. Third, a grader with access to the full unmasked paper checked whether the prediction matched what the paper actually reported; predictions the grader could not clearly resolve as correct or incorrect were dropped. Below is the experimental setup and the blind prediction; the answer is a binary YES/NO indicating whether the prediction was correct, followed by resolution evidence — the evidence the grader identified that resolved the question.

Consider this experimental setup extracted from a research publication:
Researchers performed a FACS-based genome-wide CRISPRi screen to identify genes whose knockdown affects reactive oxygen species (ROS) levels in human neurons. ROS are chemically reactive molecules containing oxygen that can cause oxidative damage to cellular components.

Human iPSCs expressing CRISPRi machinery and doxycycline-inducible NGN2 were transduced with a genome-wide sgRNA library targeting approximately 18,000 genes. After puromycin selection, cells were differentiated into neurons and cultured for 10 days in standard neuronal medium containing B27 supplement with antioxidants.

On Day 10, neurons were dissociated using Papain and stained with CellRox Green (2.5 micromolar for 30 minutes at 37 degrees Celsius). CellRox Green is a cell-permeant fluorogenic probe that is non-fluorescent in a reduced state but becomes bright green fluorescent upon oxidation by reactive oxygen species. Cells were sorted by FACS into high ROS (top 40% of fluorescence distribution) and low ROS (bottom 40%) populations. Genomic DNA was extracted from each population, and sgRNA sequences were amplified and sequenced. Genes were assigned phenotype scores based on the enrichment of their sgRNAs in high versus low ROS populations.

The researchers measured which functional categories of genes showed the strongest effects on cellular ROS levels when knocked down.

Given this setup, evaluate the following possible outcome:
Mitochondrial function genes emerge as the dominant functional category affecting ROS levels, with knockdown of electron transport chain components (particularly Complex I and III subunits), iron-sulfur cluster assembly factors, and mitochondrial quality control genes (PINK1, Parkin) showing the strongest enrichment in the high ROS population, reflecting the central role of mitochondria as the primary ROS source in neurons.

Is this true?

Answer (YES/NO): NO